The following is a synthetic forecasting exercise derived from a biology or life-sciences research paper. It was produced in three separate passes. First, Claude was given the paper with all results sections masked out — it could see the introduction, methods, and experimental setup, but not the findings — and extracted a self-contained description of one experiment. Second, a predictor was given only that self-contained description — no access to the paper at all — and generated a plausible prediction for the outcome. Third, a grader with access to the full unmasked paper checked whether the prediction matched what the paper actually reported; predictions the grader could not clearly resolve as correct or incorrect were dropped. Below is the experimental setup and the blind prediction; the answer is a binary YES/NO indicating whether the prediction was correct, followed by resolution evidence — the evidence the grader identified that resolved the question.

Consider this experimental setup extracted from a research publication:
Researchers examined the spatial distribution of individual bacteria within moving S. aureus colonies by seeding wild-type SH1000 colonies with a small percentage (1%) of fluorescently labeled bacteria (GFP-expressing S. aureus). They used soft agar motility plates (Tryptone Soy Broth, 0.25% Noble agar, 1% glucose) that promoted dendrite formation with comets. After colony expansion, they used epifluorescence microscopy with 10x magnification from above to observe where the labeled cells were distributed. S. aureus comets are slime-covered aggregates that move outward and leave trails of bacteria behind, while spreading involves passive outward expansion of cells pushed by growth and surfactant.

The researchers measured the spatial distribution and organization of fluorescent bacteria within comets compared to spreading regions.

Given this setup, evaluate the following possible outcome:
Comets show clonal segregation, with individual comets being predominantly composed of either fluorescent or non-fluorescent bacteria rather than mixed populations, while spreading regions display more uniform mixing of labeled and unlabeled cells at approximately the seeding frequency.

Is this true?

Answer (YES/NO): NO